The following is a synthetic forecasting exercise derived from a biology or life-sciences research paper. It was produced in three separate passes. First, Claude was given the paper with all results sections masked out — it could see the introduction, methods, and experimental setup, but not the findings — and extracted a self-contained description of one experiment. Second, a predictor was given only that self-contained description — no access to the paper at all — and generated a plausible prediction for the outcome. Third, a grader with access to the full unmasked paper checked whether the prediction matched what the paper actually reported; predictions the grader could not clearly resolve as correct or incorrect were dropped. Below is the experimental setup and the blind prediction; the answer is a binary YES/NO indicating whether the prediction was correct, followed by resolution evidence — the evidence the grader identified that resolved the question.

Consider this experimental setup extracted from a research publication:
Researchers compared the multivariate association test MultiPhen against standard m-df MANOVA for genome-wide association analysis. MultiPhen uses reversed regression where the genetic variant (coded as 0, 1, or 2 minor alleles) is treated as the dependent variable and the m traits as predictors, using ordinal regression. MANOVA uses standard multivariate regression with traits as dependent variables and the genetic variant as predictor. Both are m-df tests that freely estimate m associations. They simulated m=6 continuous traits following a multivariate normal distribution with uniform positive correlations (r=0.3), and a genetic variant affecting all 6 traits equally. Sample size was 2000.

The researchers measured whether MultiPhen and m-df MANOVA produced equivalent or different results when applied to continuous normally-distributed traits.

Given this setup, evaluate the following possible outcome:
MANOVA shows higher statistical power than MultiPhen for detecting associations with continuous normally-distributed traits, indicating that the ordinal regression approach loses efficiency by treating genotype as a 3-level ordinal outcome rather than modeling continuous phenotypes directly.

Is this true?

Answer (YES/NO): NO